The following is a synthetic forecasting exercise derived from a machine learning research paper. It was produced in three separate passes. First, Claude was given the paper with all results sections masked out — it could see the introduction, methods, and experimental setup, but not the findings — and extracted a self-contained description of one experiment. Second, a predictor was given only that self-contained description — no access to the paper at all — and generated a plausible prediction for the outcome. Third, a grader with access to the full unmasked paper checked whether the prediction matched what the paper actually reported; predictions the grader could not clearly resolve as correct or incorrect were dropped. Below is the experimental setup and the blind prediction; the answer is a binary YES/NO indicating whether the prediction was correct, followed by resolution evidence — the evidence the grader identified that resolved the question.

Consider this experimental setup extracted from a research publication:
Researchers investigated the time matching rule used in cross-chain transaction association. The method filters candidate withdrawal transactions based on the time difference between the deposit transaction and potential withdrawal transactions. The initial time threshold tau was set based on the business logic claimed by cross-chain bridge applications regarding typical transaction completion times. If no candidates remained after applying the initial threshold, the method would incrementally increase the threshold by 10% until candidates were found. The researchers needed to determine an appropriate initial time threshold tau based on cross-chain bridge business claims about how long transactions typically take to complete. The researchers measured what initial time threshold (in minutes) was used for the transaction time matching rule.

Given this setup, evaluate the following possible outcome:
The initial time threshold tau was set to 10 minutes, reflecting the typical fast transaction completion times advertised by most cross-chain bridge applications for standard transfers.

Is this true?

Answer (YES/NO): NO